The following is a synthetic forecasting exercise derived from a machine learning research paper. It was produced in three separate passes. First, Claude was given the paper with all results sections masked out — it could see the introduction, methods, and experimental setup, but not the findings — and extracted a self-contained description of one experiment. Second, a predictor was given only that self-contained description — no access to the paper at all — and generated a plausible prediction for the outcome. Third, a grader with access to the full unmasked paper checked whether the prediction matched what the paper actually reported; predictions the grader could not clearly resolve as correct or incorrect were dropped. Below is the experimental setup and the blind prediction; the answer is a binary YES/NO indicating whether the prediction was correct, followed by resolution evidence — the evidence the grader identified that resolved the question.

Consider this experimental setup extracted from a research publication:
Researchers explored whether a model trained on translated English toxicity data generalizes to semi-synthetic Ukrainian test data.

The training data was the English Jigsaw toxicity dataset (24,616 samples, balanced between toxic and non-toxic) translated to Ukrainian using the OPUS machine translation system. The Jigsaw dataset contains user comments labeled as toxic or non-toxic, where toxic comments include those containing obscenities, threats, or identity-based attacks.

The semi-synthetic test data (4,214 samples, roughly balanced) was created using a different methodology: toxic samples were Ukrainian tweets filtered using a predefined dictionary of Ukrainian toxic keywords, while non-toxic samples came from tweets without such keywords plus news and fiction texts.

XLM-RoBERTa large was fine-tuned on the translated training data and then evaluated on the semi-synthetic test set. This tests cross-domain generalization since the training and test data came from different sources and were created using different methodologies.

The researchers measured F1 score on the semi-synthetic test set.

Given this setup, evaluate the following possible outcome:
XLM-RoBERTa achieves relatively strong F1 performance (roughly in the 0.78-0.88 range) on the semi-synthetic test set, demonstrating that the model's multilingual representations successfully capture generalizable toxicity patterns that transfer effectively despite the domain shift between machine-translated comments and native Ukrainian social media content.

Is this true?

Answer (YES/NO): NO